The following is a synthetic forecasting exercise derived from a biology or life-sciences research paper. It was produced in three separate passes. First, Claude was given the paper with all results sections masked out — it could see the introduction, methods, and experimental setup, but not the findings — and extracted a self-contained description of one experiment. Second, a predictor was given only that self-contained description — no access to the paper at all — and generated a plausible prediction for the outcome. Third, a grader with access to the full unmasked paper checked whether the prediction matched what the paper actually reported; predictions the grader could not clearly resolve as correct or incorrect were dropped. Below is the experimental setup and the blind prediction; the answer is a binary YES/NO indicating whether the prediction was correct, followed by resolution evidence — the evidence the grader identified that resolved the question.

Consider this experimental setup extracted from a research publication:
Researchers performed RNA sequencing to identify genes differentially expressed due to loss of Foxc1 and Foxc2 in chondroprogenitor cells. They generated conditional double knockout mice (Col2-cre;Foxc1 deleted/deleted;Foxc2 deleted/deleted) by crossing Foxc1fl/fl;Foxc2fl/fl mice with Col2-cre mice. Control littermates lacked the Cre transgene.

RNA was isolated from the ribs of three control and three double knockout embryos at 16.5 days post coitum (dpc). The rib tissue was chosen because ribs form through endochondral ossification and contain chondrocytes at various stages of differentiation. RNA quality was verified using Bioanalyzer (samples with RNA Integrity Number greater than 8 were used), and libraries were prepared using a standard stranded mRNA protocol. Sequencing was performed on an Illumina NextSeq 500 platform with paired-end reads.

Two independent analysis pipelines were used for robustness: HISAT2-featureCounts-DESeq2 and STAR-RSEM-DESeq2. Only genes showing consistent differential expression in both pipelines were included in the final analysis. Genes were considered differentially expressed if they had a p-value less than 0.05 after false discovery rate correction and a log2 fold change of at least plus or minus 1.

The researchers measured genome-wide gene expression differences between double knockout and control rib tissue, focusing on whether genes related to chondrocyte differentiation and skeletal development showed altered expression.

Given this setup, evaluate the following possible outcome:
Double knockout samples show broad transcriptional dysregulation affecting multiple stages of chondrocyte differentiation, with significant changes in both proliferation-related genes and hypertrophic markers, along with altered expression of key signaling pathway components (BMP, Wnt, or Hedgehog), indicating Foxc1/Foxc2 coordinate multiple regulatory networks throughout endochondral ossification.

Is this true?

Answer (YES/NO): YES